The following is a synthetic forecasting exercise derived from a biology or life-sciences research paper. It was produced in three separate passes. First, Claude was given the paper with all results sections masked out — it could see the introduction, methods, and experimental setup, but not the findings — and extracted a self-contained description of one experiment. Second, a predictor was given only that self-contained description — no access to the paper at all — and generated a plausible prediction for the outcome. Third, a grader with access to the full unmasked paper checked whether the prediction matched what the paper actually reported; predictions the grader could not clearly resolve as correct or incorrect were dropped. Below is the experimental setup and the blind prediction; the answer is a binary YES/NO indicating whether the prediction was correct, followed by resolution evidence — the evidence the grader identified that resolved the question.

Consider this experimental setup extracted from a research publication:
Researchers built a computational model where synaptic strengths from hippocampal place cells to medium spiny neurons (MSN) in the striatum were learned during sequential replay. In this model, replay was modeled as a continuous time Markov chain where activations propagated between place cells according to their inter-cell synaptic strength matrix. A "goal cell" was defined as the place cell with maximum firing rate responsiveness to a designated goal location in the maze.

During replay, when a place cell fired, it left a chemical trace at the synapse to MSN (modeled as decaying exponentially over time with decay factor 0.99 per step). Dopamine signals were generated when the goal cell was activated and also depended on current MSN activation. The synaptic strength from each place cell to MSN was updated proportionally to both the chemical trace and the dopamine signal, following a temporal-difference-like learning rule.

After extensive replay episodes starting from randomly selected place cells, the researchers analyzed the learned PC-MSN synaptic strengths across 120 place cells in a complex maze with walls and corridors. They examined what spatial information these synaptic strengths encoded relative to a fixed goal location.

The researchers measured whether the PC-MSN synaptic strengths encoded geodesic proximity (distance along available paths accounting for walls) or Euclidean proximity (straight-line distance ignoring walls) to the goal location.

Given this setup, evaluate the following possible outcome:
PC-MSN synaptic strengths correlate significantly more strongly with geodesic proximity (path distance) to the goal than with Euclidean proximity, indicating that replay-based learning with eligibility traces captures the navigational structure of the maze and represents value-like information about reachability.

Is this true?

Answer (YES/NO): YES